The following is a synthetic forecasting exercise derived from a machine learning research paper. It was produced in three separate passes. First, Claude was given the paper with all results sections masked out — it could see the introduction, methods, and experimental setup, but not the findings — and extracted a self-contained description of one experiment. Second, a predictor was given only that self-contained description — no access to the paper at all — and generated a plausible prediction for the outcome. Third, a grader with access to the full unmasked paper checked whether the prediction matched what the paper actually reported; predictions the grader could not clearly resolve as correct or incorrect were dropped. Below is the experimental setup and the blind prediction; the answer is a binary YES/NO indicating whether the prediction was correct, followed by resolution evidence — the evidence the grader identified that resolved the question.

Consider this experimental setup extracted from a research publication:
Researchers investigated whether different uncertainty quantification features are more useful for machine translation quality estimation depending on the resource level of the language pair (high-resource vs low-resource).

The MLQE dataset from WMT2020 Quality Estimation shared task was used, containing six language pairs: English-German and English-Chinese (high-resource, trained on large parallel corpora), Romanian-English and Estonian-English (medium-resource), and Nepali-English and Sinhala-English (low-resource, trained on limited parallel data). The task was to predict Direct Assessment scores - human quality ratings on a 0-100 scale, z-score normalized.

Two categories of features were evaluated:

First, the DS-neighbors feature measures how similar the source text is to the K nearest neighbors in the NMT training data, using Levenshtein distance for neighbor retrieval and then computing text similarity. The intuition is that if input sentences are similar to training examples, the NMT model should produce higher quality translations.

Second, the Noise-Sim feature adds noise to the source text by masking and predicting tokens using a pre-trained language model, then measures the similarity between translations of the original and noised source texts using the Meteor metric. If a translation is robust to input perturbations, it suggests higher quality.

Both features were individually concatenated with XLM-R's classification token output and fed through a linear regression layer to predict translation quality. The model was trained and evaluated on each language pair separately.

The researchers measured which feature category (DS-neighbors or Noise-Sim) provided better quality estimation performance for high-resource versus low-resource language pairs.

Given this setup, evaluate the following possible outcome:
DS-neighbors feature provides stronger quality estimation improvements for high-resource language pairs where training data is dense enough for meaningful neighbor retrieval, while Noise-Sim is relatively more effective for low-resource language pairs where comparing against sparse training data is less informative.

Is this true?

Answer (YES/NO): YES